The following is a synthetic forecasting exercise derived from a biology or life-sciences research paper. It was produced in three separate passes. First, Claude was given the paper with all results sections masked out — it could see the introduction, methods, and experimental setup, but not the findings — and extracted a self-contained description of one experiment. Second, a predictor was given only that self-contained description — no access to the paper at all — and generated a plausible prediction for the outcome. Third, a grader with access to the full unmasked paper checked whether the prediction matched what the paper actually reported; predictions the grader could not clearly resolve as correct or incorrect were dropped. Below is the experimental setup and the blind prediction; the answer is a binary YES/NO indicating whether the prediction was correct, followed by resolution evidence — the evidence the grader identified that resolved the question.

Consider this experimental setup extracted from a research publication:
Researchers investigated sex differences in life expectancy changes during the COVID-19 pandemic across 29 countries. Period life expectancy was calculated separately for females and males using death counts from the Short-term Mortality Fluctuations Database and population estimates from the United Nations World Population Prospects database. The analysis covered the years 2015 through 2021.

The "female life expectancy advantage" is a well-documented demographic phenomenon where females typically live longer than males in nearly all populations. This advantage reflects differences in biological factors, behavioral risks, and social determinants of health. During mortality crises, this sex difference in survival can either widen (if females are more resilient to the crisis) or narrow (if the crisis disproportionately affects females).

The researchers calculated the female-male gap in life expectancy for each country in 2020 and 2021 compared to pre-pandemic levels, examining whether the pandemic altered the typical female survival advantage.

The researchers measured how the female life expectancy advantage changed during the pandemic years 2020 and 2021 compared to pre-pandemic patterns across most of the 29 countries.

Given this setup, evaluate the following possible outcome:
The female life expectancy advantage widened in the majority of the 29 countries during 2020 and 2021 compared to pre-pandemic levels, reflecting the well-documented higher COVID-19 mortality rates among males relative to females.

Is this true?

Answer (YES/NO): YES